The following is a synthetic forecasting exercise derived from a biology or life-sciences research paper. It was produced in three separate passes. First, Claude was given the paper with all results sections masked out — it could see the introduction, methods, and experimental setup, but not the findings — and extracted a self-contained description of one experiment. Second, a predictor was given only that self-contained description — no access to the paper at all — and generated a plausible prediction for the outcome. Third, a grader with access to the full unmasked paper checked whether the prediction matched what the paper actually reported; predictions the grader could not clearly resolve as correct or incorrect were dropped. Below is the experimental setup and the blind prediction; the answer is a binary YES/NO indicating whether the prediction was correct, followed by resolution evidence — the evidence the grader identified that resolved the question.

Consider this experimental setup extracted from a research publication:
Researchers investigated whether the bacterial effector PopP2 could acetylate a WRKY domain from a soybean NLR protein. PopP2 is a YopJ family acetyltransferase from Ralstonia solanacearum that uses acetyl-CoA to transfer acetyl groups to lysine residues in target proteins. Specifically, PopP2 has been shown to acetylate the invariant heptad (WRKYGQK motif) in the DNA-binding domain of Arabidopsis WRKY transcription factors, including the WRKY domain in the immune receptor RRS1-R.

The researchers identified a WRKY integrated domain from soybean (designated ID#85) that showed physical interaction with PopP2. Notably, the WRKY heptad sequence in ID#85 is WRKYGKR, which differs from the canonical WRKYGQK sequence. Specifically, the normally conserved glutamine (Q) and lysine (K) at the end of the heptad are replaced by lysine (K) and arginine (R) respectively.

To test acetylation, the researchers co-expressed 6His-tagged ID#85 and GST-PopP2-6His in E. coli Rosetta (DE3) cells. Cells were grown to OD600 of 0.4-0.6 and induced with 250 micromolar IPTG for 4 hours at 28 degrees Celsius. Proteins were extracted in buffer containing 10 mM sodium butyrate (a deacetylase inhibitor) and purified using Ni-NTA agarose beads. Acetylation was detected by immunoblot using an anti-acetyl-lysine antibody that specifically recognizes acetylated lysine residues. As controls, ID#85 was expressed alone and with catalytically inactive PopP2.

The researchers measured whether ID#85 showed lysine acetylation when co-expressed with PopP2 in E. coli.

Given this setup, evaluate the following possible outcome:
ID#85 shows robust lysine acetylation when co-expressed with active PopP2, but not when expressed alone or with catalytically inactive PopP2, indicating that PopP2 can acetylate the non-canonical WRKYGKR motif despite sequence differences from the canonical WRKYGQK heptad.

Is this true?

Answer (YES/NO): NO